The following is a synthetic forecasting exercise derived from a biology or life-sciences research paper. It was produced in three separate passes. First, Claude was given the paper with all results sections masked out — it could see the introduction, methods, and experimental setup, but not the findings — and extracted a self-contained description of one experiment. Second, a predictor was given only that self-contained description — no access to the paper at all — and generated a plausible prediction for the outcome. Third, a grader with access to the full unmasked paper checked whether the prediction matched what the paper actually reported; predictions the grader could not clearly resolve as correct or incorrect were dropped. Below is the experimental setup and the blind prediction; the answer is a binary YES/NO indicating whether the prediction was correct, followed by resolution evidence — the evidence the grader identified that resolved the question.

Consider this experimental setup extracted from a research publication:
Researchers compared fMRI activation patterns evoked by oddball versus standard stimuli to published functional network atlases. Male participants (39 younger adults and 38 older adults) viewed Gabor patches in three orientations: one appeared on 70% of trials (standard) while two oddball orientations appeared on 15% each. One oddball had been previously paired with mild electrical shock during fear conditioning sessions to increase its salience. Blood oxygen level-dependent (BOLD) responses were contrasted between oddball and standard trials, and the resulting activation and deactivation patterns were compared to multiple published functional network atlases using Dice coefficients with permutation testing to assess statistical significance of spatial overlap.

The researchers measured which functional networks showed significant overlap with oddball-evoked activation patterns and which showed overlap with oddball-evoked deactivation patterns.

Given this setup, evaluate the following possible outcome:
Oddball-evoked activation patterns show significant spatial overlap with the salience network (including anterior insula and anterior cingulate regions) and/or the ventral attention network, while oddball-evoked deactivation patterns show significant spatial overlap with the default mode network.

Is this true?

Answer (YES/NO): NO